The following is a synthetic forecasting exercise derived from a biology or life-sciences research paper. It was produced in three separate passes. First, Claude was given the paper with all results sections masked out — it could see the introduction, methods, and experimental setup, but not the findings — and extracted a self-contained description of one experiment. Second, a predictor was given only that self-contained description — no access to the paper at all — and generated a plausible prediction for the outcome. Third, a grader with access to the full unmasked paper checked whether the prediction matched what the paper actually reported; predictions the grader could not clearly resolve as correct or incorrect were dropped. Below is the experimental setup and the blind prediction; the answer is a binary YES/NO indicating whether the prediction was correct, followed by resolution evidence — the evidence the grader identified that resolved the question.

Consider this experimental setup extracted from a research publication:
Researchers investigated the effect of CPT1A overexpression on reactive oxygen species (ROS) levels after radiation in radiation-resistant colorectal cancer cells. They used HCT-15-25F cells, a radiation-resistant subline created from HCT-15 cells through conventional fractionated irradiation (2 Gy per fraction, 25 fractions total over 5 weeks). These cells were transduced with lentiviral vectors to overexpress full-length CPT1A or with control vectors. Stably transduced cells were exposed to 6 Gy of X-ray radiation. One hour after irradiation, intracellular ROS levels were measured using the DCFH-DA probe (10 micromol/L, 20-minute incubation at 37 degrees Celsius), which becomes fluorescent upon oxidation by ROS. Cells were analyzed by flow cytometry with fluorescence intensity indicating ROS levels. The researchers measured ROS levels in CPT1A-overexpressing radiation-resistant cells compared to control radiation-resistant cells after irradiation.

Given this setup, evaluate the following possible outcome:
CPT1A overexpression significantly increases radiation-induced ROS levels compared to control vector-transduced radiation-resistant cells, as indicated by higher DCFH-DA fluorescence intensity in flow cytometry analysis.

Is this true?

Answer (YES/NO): YES